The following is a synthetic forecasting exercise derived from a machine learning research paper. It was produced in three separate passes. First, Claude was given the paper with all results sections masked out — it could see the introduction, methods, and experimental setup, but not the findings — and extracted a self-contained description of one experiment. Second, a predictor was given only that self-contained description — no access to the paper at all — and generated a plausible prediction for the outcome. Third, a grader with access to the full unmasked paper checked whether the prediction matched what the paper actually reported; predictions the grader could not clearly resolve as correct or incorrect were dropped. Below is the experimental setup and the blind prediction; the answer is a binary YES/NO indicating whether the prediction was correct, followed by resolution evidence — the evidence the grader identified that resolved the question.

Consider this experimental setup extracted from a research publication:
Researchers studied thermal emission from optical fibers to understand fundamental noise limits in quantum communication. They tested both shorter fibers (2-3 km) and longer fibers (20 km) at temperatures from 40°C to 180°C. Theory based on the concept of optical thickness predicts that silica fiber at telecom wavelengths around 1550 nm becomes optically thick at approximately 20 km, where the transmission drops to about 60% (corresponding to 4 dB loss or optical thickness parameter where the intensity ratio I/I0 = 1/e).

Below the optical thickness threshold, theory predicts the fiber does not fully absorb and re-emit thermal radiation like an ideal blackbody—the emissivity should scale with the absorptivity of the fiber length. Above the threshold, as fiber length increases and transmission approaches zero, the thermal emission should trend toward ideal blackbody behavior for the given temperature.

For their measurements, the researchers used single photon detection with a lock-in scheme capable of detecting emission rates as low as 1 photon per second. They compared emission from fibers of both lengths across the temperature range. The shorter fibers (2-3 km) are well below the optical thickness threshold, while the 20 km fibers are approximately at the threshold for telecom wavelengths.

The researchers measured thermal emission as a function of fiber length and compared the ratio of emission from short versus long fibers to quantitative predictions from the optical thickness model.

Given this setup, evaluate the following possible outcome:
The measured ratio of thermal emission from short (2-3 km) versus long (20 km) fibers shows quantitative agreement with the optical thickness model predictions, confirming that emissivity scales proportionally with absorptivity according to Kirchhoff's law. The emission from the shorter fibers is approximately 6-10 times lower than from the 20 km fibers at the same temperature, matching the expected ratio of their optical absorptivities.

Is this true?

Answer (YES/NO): NO